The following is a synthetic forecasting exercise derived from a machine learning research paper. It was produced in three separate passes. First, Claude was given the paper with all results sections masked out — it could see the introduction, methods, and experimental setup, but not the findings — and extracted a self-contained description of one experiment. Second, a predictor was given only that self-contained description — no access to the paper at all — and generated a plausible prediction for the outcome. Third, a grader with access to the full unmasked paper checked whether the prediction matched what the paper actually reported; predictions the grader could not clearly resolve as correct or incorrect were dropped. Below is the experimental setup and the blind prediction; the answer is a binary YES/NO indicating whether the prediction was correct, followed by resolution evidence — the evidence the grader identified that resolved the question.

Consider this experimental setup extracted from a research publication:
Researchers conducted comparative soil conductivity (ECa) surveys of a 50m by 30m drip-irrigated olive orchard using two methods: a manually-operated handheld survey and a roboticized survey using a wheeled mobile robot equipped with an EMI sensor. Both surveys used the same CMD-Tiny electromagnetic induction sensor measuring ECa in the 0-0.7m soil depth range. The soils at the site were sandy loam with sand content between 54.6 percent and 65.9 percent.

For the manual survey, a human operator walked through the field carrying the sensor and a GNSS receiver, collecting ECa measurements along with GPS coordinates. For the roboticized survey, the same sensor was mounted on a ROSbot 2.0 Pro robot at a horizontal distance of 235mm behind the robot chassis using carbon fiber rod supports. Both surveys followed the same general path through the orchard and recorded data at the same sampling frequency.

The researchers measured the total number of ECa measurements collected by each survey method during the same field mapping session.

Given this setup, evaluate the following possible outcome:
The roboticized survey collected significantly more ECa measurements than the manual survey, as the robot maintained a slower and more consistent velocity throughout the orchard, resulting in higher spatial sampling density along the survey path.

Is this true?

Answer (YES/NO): YES